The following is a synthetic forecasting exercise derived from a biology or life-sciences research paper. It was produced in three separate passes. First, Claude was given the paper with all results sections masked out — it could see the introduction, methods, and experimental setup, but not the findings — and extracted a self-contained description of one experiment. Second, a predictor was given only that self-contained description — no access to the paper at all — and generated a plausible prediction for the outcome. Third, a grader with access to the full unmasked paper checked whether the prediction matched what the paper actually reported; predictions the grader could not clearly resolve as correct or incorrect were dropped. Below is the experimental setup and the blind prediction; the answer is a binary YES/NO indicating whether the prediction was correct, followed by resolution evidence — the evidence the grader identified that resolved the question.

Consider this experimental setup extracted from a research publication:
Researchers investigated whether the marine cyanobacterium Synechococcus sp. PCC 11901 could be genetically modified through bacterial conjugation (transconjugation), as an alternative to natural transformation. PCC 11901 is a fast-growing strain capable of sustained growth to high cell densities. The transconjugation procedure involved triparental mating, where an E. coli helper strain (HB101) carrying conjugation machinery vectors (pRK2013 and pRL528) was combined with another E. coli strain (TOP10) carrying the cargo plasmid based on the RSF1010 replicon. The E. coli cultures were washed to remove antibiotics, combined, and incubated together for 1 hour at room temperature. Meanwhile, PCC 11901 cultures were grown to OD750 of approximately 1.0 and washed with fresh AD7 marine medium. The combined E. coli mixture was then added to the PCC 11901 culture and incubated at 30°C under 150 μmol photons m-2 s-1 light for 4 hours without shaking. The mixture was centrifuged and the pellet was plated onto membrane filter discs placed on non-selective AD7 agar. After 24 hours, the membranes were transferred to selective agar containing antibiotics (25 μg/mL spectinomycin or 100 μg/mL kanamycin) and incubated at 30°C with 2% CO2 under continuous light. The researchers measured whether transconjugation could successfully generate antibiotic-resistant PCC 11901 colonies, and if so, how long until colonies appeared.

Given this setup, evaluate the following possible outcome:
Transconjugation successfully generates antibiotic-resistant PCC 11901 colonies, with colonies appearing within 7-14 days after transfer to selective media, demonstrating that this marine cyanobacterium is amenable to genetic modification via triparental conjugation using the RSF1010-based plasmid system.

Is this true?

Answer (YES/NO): NO